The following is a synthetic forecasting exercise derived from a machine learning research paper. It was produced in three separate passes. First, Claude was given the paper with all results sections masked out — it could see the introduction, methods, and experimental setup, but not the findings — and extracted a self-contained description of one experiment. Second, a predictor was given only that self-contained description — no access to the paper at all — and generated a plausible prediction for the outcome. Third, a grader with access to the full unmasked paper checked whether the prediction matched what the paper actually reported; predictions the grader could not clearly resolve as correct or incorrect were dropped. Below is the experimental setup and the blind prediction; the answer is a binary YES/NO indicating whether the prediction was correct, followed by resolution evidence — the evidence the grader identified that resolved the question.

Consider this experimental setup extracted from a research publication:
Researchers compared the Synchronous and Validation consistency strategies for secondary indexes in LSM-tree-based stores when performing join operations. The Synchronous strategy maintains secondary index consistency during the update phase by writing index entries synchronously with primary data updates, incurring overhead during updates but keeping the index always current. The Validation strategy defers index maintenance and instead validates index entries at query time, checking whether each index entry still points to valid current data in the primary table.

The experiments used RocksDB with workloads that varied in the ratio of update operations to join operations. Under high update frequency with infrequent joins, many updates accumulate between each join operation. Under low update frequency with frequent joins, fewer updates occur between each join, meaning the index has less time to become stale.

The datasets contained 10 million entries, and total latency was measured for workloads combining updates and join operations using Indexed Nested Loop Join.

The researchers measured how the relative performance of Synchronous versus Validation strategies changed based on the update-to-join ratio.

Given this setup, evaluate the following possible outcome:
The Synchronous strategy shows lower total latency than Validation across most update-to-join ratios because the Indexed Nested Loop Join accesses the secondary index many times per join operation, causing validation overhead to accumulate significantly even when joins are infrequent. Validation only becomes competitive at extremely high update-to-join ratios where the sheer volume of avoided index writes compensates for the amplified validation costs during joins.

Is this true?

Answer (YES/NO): NO